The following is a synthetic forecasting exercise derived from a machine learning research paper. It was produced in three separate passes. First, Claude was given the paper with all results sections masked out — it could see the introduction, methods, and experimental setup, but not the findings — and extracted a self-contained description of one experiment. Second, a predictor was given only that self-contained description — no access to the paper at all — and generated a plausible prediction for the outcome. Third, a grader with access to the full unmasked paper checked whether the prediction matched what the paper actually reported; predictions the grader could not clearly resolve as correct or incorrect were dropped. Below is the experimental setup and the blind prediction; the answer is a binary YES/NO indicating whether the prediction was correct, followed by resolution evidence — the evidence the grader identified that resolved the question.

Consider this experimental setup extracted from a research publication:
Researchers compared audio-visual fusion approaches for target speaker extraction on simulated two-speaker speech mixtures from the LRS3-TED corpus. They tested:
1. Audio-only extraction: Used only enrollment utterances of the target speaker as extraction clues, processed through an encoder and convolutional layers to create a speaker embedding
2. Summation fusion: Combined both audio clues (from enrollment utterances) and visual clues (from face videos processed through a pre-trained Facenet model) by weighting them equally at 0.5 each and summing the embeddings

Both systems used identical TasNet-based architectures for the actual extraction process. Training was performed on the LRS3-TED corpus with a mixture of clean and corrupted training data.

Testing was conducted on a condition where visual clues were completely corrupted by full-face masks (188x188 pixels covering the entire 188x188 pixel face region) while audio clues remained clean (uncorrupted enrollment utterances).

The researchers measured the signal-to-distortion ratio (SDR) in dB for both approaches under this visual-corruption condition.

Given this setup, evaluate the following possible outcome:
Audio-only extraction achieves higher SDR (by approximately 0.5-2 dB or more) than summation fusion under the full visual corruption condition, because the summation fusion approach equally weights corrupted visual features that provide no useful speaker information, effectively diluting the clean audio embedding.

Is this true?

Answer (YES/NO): YES